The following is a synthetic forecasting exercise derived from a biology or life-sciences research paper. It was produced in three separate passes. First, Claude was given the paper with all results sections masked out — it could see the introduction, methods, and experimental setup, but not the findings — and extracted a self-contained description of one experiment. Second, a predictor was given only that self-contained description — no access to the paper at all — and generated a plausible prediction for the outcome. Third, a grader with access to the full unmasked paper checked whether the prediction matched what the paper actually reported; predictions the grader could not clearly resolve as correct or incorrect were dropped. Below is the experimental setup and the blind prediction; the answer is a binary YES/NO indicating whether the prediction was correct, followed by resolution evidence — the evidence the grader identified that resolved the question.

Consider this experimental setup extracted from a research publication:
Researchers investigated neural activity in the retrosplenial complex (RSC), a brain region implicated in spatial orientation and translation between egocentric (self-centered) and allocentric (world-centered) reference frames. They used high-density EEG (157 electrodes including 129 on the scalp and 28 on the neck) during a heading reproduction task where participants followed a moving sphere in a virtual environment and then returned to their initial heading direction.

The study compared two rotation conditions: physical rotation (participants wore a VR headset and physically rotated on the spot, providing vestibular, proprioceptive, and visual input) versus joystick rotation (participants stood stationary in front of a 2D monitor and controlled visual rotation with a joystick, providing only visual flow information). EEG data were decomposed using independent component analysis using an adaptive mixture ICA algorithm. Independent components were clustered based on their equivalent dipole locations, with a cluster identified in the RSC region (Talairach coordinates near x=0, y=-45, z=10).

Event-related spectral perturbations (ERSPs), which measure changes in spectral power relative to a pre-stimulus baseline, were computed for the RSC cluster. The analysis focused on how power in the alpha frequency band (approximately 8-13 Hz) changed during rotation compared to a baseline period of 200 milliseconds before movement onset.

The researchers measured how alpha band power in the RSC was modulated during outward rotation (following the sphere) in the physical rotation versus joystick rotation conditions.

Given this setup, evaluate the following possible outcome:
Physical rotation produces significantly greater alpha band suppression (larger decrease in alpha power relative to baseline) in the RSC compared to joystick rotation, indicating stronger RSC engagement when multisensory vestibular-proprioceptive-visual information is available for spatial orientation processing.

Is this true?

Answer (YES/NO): NO